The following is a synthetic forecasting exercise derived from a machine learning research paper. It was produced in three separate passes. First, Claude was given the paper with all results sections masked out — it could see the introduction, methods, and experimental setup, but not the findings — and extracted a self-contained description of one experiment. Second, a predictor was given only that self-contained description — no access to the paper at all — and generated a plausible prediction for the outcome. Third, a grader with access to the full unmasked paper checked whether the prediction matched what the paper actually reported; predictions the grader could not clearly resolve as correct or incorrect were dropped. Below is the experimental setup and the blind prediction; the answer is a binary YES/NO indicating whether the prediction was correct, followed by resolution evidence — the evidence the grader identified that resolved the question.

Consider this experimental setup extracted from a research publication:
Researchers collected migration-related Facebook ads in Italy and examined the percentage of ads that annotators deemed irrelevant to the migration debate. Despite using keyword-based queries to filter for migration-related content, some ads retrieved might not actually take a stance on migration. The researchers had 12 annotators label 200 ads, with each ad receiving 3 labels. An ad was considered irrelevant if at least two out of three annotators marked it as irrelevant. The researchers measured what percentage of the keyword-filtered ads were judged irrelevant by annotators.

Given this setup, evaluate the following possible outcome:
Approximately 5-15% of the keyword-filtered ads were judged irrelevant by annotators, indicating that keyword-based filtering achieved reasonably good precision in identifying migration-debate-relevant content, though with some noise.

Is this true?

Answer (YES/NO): YES